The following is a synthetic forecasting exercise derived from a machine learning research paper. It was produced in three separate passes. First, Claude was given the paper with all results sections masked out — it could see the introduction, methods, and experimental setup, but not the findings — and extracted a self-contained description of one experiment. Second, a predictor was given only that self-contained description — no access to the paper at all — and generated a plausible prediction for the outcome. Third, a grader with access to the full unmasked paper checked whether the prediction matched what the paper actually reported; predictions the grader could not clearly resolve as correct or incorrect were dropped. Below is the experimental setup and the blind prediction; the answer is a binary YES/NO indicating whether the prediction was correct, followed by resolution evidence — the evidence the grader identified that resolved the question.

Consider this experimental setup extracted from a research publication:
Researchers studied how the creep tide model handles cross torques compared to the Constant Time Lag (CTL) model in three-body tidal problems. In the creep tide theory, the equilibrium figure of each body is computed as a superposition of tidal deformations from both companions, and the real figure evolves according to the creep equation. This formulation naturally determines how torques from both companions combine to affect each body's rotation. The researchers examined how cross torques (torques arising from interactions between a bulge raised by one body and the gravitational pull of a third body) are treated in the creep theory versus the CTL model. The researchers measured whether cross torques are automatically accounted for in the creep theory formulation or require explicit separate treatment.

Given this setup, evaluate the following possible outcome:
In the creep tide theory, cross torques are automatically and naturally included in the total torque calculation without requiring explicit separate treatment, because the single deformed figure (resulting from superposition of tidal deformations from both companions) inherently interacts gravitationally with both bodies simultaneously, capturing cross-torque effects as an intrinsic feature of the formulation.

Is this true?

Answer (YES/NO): YES